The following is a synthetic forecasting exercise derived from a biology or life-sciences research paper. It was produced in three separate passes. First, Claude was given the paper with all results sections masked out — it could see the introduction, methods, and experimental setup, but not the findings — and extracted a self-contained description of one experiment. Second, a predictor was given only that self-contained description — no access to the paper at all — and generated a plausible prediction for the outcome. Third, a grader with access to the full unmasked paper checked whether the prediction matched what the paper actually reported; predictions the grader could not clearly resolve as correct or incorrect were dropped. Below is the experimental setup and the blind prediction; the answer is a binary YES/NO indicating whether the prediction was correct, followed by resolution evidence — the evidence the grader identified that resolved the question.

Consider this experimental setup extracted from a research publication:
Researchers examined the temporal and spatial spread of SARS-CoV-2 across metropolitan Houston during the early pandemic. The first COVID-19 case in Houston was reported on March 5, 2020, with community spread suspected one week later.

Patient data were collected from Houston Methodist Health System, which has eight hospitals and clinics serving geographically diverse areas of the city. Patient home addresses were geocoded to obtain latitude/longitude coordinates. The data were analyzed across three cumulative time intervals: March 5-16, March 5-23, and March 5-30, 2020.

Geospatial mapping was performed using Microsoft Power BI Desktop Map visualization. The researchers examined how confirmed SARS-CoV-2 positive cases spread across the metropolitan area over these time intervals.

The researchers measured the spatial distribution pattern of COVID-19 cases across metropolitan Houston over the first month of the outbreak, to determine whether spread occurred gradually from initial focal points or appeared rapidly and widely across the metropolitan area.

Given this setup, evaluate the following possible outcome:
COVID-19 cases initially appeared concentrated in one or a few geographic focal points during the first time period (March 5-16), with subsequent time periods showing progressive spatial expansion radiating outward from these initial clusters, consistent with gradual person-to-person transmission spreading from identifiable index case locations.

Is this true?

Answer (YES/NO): NO